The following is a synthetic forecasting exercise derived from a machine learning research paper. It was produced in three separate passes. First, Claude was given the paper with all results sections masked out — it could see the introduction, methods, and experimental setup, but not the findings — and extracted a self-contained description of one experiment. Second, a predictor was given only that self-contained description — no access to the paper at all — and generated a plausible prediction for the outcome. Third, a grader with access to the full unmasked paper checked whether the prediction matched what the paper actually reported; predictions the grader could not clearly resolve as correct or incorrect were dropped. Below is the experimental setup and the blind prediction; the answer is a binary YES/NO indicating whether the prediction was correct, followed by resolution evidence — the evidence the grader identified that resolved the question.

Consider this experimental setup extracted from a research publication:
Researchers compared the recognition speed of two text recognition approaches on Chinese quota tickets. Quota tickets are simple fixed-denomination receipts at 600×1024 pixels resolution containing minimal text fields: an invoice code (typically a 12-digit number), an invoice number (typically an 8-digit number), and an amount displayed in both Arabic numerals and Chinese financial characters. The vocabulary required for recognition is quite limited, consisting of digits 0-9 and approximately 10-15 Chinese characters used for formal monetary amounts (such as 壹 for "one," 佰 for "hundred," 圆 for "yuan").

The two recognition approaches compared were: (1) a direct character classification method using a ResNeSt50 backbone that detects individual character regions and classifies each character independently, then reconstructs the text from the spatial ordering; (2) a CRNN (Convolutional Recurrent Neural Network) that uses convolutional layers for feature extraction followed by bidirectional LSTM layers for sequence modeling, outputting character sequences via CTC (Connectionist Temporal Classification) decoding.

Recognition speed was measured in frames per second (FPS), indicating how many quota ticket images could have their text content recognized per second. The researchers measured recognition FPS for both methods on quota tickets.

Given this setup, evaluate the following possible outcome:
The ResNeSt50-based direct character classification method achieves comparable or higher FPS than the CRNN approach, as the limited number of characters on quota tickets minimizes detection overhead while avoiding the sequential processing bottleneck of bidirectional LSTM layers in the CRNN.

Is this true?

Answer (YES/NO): YES